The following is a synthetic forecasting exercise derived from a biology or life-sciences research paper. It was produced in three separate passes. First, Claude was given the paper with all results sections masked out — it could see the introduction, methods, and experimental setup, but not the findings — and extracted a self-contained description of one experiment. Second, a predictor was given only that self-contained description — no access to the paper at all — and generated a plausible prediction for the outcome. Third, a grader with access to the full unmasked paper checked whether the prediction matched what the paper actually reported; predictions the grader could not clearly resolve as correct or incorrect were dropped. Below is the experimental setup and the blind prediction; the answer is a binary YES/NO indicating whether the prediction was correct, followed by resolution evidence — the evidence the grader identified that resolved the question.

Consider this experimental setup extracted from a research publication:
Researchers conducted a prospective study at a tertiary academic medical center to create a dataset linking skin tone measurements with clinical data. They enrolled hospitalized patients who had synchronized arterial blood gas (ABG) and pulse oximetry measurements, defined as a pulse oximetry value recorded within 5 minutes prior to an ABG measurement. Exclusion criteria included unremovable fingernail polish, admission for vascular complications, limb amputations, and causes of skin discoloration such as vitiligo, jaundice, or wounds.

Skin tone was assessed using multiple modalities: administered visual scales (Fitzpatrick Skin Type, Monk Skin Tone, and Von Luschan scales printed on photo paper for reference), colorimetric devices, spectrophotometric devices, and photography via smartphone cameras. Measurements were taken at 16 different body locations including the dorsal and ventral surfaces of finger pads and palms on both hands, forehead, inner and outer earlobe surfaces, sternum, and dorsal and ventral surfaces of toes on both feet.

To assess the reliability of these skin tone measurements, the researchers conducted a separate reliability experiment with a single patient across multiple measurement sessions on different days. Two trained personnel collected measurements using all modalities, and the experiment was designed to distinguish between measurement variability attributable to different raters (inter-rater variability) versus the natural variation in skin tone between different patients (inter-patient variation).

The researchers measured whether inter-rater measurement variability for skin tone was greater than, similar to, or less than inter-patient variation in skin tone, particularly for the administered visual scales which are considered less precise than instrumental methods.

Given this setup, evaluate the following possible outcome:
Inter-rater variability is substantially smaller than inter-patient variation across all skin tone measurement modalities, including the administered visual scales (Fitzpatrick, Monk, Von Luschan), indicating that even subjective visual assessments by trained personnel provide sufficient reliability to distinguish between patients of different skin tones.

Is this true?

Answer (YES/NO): YES